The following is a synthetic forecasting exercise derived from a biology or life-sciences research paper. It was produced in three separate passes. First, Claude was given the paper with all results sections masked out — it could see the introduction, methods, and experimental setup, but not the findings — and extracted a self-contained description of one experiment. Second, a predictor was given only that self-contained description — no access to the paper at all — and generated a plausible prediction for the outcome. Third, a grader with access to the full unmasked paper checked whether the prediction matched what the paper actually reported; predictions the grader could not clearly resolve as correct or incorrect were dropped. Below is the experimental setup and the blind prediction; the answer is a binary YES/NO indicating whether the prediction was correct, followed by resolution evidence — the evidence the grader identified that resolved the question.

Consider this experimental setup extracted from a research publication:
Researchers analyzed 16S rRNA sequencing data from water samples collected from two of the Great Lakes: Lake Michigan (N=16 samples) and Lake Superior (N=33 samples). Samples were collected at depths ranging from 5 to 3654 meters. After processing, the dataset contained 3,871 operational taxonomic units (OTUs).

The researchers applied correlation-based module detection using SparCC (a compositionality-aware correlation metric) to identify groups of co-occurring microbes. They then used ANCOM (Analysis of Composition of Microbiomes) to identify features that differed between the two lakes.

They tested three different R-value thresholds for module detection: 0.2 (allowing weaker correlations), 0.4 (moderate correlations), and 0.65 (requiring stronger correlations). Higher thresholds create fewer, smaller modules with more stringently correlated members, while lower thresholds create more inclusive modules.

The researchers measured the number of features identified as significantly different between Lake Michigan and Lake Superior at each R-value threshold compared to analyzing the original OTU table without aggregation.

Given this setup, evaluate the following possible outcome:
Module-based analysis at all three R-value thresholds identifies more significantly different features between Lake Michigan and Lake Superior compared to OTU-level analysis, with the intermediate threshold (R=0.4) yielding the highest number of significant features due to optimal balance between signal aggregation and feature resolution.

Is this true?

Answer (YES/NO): NO